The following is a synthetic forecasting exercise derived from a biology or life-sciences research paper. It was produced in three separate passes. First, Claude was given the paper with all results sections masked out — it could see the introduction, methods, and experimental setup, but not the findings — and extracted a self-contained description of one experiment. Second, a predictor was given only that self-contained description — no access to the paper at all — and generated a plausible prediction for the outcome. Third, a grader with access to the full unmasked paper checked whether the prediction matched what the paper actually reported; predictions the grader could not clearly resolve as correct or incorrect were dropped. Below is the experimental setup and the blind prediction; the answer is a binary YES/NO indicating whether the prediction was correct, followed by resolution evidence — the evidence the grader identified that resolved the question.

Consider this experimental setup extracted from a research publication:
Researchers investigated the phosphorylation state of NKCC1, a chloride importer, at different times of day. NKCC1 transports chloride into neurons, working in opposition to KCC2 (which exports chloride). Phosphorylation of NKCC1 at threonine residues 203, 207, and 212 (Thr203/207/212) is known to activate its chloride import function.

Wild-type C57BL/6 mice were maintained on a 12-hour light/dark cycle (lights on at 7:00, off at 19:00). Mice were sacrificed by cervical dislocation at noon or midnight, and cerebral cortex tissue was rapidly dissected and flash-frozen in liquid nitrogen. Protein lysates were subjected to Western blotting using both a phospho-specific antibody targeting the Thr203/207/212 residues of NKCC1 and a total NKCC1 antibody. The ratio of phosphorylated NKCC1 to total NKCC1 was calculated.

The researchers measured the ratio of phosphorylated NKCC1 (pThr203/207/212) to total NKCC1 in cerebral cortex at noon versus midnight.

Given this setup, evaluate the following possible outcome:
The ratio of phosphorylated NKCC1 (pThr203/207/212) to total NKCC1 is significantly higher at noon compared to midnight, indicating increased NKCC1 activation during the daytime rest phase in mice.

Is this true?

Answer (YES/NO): NO